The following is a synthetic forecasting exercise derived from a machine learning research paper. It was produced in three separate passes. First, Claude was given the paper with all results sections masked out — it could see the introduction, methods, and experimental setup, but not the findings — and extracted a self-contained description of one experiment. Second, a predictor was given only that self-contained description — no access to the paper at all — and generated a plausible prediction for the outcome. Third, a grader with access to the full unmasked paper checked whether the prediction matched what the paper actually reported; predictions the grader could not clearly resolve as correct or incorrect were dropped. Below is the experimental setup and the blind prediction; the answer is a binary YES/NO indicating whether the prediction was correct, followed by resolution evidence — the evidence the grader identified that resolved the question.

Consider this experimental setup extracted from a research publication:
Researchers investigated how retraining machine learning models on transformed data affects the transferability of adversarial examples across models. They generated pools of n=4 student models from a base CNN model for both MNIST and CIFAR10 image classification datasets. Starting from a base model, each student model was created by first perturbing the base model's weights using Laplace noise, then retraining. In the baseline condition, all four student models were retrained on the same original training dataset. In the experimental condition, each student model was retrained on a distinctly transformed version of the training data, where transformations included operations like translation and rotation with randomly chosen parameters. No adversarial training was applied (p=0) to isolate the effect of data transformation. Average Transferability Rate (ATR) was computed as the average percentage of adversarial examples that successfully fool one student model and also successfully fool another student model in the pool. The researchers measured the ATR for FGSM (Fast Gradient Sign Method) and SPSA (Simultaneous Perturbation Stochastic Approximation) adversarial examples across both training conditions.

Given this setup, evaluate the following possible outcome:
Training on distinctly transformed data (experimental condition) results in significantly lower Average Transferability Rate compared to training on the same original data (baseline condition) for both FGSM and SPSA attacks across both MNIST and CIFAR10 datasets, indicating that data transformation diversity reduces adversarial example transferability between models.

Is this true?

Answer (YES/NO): YES